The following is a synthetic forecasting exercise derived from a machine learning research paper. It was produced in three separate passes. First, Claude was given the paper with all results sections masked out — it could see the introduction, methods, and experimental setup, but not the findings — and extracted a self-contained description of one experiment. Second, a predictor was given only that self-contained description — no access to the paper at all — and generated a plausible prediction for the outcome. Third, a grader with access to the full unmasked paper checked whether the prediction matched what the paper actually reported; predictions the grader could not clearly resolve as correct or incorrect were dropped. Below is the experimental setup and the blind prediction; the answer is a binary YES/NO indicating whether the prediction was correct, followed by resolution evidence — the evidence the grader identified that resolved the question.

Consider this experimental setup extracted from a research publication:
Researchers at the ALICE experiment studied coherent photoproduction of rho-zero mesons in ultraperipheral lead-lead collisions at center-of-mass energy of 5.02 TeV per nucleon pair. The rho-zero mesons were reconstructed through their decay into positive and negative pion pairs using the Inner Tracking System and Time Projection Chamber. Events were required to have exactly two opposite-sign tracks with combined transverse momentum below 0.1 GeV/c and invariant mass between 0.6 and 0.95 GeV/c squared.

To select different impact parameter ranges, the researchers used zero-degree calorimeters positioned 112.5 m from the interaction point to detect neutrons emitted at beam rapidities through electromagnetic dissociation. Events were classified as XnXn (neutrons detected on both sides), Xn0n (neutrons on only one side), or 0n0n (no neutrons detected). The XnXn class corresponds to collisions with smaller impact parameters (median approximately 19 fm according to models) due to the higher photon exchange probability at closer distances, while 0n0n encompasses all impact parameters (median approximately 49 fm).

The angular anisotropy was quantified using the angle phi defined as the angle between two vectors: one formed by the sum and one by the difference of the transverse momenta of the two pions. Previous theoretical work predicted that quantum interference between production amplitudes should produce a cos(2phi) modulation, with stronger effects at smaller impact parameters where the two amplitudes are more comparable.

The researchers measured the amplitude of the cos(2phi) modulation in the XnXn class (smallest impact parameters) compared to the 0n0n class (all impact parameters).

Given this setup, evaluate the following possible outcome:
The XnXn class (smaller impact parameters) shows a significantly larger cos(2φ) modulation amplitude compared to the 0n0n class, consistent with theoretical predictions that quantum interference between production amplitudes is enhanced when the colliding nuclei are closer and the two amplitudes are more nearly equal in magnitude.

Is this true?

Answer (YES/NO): YES